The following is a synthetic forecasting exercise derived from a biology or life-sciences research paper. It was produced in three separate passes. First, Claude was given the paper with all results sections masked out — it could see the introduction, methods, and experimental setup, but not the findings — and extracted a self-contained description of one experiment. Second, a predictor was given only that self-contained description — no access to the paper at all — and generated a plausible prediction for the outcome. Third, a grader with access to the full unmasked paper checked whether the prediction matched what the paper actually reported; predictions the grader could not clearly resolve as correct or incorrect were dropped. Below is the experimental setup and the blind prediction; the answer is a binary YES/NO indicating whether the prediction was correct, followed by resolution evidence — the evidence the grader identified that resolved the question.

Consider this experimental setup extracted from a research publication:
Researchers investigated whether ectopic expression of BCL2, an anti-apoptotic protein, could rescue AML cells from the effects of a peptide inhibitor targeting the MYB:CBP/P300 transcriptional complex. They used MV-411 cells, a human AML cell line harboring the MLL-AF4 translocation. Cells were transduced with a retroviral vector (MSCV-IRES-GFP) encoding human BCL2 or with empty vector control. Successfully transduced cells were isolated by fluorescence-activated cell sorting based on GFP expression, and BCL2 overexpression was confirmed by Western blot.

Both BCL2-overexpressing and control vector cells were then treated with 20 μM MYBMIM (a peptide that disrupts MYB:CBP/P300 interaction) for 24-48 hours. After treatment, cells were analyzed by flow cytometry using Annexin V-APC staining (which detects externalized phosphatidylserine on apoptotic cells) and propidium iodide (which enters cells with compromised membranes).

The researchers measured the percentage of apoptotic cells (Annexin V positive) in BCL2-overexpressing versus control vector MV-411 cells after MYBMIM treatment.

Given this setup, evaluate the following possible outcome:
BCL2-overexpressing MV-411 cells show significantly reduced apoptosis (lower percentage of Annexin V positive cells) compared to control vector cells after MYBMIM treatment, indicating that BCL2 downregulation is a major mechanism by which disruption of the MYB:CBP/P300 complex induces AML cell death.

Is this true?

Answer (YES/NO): YES